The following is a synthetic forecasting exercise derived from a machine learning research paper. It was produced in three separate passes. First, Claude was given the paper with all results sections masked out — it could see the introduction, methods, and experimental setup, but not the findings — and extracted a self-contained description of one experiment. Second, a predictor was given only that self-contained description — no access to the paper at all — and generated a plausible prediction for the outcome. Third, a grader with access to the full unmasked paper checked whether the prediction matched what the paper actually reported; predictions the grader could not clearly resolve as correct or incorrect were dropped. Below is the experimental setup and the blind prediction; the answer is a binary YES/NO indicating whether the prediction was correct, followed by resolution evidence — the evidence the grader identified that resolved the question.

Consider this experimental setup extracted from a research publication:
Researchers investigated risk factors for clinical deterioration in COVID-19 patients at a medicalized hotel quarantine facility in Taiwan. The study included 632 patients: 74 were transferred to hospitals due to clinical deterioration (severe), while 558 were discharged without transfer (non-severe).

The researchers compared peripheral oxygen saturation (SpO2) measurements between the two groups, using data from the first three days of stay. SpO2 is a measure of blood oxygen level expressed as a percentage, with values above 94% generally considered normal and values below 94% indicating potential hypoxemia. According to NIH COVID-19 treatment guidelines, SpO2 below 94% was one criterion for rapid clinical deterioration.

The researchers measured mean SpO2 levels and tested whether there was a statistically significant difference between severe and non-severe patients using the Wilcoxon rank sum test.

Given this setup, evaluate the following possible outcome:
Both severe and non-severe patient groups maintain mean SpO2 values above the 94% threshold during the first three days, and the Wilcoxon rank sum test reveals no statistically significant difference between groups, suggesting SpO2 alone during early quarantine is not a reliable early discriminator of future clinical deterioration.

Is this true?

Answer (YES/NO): NO